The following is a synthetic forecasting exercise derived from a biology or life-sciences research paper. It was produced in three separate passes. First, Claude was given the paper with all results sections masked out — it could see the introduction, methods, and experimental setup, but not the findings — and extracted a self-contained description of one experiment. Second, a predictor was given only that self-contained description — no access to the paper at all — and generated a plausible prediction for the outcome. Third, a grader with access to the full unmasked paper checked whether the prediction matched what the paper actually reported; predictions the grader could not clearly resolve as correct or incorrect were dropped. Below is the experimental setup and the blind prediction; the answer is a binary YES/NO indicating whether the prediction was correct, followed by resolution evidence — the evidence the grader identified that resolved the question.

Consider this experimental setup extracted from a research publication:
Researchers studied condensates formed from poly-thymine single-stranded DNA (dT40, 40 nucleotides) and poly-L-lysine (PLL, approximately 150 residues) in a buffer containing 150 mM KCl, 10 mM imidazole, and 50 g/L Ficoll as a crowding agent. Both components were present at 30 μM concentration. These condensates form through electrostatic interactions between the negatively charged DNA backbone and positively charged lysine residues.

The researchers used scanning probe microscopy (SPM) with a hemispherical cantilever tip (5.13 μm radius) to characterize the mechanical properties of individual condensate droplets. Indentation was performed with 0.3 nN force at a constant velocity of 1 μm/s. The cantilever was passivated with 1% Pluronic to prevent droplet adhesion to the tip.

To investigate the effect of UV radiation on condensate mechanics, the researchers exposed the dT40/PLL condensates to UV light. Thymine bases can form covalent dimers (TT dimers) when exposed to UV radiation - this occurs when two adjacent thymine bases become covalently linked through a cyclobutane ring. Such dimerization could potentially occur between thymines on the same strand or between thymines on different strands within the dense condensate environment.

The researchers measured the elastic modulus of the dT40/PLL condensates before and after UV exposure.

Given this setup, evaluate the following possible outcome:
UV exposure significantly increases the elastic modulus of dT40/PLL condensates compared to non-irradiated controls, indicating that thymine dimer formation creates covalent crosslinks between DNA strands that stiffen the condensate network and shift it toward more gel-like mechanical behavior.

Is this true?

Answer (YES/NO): YES